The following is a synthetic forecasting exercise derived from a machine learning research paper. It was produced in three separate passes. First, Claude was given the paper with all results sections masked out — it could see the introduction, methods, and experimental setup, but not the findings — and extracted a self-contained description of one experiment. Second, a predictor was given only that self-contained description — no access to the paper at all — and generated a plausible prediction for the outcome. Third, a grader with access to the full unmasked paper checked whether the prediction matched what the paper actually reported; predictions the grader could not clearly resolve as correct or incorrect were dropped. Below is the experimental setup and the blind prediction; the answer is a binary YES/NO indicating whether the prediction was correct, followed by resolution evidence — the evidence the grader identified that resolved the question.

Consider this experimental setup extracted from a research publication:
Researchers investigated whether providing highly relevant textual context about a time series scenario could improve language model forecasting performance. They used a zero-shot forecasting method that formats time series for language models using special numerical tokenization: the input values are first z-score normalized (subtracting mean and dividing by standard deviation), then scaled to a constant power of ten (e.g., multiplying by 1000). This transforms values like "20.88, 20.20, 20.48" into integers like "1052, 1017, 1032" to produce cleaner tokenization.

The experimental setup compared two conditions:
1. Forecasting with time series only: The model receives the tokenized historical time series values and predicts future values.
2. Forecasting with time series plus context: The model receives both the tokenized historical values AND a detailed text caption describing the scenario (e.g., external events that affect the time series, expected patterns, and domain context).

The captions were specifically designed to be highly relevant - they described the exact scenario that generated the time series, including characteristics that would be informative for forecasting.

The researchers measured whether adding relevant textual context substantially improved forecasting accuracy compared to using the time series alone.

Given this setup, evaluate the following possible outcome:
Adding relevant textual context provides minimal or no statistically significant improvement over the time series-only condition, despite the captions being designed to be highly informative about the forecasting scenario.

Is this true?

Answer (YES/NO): YES